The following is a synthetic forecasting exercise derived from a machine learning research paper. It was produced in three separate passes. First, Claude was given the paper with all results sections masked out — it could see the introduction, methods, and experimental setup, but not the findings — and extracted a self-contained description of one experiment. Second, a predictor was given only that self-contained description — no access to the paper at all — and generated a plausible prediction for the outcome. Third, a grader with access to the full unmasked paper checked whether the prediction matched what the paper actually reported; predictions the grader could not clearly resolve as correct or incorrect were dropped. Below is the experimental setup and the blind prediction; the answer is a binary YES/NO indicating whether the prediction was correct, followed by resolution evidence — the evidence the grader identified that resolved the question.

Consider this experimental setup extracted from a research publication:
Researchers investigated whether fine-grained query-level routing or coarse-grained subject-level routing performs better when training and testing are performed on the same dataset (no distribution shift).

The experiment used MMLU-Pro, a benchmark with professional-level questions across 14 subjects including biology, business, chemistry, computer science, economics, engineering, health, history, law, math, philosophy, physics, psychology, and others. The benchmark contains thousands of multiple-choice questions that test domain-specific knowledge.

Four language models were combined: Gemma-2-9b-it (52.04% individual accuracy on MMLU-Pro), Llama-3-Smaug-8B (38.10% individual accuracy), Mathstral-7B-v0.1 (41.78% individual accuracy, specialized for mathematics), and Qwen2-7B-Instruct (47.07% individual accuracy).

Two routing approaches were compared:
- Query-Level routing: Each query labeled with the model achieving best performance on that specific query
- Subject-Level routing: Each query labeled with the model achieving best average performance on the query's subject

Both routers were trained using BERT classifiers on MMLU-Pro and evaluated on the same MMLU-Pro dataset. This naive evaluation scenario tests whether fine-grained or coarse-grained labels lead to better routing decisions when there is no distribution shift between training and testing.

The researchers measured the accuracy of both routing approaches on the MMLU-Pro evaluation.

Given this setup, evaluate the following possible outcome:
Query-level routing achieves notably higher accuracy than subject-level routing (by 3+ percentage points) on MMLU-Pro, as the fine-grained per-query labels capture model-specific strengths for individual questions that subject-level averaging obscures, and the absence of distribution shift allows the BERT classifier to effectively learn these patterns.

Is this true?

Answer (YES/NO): YES